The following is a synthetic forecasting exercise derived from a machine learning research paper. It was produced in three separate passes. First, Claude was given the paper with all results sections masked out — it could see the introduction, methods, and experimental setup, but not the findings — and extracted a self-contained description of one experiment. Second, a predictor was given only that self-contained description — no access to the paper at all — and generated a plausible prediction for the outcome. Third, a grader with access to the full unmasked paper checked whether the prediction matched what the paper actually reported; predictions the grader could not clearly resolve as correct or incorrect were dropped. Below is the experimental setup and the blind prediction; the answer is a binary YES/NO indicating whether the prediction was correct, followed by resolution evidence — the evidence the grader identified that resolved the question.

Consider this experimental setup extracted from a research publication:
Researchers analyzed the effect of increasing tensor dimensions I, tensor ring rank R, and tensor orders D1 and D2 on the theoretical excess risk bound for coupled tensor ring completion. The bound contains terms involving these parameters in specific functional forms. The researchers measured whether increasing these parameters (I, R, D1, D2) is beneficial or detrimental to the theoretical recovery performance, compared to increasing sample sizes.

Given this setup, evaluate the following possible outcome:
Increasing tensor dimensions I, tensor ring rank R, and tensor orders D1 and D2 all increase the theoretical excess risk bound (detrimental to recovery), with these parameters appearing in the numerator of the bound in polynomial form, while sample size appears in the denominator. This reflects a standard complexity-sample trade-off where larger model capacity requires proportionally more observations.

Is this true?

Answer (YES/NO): NO